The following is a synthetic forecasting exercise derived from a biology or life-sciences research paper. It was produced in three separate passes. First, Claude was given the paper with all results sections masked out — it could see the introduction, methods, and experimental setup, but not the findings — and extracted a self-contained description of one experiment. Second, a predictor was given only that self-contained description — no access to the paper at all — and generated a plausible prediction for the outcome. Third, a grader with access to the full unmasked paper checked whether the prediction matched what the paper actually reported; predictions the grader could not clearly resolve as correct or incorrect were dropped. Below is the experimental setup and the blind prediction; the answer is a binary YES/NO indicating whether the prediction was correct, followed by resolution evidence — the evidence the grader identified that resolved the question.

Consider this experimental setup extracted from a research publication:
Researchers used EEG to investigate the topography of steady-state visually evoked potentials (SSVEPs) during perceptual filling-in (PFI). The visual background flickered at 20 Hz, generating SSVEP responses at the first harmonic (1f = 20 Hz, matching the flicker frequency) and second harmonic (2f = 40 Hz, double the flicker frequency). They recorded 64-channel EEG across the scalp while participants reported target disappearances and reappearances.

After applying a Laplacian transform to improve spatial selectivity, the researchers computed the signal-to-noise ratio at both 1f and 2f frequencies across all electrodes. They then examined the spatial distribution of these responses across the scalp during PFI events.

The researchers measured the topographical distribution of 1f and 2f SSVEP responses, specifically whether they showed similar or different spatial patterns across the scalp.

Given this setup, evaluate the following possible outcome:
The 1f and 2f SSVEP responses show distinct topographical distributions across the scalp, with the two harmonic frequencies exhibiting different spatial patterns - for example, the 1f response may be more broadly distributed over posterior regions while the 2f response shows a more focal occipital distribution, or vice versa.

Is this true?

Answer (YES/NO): YES